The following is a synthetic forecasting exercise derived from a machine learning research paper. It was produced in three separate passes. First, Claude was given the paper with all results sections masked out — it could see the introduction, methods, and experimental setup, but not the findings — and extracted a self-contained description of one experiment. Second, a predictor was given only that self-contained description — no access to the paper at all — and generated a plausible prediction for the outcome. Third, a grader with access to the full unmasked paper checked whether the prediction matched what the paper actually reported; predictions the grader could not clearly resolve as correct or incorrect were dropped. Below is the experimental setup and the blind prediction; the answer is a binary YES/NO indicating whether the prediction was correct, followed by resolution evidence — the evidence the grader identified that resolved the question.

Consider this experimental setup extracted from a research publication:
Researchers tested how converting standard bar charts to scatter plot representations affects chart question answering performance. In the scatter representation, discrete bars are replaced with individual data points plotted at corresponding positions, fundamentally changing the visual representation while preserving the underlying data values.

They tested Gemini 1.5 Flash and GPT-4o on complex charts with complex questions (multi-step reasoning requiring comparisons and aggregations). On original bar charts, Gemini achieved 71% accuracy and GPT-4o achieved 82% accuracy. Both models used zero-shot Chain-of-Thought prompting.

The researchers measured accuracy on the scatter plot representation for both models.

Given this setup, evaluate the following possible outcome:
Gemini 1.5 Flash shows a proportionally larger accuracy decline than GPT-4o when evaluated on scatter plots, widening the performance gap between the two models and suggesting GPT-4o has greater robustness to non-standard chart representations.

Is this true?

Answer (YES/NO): NO